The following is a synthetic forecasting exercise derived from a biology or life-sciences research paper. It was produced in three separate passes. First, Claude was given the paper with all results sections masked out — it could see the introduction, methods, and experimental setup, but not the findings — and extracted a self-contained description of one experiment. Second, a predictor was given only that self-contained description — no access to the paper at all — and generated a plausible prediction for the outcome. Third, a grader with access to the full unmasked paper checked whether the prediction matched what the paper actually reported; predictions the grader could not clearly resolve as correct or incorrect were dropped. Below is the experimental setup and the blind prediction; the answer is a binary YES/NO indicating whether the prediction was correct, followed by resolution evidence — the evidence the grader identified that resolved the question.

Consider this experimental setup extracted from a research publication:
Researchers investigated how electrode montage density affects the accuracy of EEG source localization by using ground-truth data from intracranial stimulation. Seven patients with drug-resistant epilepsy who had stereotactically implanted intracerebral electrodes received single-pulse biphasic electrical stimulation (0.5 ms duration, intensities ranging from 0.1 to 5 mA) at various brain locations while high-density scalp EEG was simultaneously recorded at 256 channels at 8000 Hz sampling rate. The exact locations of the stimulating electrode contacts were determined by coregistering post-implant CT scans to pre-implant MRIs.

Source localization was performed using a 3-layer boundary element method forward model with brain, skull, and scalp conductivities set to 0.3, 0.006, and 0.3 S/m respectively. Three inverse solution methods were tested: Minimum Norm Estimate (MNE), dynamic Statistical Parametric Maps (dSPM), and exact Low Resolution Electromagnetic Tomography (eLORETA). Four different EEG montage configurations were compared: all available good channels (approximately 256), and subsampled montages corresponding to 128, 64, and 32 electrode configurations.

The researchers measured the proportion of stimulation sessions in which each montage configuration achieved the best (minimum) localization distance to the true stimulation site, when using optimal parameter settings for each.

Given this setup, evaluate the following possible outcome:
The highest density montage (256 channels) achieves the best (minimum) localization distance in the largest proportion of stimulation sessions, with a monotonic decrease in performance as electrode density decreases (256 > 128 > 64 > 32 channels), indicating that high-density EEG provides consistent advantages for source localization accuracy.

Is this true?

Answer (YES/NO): NO